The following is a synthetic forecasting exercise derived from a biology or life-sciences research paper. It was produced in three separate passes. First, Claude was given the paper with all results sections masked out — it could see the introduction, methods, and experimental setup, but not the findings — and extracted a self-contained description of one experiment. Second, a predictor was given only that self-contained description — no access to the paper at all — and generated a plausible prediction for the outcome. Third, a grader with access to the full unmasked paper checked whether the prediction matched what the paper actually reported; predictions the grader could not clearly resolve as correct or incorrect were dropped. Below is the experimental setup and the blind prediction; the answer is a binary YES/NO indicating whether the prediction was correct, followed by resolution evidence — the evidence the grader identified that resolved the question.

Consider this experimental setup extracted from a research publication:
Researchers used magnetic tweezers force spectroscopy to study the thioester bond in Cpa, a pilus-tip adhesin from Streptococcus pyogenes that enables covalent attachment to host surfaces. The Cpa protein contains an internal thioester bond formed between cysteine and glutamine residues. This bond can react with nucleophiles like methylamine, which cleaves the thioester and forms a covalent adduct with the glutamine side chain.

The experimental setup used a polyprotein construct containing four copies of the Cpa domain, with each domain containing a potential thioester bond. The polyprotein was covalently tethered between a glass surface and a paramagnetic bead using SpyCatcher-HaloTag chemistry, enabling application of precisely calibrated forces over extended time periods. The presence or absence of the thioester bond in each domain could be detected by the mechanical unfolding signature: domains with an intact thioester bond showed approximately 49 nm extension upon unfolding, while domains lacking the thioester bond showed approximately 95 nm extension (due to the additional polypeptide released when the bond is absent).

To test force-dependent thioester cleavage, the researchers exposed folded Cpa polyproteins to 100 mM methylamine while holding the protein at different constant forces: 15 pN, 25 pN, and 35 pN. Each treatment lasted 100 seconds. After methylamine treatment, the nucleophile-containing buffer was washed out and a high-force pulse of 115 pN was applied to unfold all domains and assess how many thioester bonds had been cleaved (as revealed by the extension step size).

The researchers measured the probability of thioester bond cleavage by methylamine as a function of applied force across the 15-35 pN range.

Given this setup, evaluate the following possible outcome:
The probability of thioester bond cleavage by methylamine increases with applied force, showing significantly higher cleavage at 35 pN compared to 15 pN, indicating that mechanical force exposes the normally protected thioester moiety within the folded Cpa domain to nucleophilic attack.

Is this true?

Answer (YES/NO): NO